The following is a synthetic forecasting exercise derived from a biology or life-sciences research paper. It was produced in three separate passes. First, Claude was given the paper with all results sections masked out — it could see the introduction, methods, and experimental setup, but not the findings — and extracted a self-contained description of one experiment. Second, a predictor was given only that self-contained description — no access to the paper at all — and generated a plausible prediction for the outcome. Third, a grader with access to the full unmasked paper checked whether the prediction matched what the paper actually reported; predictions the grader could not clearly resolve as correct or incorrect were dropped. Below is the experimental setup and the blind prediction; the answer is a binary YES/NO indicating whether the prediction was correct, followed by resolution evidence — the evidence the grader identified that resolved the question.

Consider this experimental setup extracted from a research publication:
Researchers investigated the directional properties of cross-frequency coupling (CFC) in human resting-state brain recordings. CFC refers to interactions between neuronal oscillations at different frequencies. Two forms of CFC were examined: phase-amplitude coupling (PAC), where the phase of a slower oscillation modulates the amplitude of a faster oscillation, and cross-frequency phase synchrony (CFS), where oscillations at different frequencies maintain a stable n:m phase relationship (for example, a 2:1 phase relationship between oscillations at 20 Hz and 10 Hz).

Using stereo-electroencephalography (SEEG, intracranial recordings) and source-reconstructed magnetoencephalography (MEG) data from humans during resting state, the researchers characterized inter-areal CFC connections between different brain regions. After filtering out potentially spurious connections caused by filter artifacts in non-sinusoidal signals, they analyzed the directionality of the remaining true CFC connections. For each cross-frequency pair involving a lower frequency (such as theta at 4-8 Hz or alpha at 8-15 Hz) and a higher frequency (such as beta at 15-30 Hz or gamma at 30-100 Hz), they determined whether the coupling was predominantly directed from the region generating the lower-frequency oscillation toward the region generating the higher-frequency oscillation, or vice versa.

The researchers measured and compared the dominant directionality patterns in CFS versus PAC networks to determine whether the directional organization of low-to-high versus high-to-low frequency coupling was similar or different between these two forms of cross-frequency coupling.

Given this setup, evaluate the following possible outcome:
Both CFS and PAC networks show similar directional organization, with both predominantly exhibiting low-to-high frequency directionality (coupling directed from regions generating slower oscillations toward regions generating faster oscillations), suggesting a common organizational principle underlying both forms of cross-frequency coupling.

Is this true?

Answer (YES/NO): NO